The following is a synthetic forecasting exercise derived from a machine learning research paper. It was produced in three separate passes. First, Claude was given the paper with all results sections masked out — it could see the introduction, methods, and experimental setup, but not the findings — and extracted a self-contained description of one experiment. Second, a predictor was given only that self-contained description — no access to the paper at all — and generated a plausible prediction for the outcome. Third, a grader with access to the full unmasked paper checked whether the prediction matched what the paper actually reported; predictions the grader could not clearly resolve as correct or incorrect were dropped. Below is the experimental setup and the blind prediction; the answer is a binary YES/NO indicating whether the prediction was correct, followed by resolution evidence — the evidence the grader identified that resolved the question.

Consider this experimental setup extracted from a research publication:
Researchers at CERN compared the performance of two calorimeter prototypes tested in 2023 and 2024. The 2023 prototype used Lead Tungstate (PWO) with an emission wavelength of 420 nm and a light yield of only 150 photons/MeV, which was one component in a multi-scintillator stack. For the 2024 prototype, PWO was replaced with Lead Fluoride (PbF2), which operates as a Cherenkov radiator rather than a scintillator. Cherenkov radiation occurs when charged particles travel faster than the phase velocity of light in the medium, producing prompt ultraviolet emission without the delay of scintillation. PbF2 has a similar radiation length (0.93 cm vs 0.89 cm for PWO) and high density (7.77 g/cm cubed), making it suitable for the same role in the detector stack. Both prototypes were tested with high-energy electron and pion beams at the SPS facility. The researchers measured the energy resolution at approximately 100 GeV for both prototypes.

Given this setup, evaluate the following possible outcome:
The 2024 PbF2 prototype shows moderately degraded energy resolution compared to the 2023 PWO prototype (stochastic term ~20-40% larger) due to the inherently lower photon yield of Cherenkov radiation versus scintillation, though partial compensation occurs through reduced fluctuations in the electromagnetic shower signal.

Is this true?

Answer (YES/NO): NO